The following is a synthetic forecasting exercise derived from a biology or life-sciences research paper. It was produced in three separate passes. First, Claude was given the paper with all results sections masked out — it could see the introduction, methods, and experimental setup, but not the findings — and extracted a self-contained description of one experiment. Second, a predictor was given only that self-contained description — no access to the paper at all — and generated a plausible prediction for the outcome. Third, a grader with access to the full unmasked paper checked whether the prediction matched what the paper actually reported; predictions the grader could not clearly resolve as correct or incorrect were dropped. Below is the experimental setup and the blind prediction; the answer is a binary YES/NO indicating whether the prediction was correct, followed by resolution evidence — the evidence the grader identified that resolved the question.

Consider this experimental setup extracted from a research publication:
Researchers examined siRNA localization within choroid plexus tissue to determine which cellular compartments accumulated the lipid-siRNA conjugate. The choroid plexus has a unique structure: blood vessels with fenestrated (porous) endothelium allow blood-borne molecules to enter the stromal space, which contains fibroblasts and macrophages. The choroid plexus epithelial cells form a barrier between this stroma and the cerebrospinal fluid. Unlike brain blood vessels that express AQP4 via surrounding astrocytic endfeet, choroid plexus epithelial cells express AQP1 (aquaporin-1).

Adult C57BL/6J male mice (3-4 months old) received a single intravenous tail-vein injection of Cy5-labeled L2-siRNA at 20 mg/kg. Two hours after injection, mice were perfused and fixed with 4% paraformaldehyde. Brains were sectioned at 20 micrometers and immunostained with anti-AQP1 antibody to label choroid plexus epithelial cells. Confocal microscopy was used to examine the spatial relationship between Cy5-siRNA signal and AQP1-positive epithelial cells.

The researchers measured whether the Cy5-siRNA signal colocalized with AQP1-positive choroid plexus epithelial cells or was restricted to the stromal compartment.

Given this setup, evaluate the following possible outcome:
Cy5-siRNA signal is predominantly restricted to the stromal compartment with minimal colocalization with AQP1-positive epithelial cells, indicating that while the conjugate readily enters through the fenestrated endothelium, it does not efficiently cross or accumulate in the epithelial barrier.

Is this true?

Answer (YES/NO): NO